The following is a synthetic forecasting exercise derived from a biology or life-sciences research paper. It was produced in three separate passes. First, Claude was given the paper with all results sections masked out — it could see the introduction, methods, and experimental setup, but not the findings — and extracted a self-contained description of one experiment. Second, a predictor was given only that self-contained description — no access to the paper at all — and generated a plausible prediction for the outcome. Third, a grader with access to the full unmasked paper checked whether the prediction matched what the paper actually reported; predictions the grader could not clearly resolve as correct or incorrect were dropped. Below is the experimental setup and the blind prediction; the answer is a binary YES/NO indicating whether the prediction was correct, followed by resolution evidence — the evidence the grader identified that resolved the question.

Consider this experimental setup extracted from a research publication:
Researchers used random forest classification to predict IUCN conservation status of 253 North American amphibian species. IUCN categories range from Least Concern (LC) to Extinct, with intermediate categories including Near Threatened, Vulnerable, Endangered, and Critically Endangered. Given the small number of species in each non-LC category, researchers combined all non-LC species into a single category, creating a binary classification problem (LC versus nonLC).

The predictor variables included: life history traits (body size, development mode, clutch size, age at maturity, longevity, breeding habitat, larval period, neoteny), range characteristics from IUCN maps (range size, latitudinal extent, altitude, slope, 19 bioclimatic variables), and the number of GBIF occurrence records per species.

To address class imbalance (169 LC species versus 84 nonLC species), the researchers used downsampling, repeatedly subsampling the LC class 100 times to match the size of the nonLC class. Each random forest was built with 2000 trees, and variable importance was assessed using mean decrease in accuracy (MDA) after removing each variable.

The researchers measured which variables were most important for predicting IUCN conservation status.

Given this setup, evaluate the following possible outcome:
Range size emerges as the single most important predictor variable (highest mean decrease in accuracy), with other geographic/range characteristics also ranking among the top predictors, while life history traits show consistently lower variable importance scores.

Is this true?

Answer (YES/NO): NO